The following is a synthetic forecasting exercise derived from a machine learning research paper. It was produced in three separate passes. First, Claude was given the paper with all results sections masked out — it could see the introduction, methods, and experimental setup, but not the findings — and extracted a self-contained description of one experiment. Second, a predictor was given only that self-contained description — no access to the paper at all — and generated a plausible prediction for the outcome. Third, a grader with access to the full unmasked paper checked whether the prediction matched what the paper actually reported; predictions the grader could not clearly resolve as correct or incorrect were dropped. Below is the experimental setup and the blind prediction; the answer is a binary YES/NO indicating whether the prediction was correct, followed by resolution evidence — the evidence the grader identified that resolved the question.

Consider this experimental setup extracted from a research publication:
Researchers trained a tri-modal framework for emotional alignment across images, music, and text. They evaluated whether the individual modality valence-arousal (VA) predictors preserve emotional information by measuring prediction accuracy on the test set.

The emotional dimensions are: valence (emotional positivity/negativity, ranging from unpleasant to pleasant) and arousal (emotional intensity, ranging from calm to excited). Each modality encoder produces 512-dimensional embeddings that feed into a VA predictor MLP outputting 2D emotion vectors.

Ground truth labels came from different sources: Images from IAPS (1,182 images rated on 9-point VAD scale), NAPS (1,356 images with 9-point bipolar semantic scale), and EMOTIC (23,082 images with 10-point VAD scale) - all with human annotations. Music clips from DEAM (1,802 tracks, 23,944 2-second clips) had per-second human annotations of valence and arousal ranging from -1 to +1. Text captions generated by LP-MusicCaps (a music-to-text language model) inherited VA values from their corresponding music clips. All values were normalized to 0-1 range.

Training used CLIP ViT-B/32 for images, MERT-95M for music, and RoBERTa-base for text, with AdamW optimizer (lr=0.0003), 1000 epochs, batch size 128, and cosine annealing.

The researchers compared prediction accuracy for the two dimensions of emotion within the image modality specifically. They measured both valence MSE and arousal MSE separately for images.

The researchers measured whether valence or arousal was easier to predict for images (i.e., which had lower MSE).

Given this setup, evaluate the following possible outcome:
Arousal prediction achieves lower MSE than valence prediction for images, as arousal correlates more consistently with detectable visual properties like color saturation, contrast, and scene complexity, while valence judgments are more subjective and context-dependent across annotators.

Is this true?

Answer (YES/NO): NO